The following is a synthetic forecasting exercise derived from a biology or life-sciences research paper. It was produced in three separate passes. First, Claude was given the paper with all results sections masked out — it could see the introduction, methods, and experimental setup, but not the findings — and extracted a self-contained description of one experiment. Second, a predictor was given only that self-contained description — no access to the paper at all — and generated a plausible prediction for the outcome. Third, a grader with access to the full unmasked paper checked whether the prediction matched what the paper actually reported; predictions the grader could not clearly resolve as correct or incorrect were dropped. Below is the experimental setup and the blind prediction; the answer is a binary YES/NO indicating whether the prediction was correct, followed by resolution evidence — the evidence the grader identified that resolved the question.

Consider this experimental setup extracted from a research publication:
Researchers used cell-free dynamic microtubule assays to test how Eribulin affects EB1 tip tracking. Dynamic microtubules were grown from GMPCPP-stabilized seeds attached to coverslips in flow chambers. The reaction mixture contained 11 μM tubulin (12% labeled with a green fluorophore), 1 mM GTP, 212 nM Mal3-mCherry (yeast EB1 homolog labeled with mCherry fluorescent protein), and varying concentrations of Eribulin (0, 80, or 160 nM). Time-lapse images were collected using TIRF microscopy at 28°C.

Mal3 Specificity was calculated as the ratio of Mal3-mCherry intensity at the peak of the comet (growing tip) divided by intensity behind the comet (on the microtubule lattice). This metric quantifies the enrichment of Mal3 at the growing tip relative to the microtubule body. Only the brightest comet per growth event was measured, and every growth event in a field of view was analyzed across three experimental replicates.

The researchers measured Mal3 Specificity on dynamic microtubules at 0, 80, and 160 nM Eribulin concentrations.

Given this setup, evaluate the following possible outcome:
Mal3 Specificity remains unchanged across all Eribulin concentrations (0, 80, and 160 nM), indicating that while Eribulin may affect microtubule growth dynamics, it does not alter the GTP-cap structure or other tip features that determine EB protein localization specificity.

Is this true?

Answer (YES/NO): NO